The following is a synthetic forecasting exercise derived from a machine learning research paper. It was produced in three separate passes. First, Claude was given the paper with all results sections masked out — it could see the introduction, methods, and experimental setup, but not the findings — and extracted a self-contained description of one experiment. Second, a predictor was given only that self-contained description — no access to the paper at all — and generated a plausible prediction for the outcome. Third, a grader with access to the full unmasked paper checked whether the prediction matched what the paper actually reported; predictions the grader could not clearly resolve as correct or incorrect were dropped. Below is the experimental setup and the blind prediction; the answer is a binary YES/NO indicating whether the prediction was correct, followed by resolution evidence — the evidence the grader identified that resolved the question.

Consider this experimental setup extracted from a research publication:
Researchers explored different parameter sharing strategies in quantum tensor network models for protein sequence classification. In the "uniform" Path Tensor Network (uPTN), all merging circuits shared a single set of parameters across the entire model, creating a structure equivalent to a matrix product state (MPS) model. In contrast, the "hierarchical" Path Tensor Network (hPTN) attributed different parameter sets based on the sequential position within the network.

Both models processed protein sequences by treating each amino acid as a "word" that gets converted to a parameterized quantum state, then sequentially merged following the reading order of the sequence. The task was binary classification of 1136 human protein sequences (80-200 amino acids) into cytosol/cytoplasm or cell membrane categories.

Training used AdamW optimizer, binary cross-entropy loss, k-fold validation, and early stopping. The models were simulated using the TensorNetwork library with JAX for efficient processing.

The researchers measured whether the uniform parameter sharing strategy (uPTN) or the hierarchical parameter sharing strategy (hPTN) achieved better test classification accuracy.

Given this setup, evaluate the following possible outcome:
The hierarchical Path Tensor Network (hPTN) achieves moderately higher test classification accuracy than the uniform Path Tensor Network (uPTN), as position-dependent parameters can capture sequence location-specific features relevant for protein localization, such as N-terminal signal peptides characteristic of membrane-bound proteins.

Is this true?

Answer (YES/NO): NO